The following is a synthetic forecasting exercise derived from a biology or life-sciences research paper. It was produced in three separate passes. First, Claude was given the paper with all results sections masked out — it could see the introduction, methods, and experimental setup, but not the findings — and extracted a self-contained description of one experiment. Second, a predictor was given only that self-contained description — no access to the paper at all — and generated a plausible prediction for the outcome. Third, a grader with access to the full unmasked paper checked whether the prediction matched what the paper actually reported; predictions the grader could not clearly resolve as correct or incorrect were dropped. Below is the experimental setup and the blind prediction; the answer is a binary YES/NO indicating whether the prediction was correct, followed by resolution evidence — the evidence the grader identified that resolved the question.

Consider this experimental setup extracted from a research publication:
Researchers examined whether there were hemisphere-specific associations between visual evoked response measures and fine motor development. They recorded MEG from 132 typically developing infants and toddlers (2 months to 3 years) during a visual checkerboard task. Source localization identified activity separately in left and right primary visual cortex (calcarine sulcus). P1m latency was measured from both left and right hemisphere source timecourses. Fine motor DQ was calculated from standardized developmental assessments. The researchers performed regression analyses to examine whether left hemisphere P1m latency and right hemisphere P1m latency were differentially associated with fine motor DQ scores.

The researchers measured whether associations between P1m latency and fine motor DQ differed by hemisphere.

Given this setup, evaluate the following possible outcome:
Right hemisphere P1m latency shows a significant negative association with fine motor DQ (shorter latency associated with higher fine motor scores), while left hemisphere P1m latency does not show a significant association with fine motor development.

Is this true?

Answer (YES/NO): NO